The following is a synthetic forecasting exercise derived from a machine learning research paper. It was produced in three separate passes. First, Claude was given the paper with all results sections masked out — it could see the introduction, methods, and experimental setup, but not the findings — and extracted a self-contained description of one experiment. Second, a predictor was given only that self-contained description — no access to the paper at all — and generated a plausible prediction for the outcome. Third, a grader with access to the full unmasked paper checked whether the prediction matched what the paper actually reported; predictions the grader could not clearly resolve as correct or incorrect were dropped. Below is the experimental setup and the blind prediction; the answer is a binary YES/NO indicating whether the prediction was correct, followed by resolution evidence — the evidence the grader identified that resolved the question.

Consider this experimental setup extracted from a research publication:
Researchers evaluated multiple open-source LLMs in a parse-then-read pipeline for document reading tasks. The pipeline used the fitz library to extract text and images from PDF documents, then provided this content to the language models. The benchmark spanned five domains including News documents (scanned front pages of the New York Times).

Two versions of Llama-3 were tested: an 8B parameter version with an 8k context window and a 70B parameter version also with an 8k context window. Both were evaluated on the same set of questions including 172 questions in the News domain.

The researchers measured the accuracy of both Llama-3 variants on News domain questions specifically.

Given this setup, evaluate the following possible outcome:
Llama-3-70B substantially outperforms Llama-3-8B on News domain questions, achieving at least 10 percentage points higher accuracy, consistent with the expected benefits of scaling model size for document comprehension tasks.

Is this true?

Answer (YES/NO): NO